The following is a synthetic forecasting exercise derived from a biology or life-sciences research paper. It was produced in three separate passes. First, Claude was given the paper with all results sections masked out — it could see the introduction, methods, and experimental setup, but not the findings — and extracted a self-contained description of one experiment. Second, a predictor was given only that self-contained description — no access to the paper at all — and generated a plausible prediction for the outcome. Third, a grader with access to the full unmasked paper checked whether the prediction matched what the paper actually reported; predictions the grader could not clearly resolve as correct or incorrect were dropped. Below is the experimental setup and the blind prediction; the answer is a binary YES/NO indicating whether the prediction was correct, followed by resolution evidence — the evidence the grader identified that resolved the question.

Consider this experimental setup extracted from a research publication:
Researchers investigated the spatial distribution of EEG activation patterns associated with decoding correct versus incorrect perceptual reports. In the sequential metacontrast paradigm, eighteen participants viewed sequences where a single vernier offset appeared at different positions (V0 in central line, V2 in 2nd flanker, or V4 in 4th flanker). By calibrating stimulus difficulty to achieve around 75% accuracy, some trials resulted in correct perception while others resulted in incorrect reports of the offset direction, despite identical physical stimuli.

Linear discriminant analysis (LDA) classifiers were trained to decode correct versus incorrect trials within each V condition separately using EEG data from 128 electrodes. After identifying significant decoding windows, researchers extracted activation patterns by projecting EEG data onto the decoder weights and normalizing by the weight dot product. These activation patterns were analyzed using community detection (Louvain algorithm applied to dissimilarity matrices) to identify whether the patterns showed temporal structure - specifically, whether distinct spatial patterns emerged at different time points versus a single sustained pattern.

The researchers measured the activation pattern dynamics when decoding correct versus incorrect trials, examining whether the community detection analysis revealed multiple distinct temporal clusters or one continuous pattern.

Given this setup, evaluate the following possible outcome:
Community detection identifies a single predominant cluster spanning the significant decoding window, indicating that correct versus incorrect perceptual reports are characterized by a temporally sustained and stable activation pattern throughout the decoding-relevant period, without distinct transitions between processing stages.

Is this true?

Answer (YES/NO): YES